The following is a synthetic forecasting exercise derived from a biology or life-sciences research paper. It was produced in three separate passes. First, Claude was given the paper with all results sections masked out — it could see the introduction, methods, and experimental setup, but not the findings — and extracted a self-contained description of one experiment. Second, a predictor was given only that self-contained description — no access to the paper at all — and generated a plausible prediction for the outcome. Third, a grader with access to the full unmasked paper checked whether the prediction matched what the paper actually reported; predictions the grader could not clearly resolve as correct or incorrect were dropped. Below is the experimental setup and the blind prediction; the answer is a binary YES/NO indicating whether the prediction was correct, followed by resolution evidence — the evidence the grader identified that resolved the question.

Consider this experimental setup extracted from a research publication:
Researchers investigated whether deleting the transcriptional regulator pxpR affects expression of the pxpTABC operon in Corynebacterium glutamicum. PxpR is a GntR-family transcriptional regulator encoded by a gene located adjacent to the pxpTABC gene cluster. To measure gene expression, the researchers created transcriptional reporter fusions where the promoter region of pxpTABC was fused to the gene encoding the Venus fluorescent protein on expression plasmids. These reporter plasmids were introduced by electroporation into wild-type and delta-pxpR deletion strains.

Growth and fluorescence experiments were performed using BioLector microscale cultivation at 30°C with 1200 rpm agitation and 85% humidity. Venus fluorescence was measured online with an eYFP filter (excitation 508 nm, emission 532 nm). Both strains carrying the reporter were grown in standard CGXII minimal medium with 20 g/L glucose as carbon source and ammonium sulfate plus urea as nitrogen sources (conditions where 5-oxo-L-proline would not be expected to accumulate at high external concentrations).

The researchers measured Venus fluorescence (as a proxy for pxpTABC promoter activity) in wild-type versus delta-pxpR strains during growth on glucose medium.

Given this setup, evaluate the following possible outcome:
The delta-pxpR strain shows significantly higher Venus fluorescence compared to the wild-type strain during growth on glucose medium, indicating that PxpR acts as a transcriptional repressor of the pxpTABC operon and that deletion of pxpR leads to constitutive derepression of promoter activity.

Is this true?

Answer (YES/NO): YES